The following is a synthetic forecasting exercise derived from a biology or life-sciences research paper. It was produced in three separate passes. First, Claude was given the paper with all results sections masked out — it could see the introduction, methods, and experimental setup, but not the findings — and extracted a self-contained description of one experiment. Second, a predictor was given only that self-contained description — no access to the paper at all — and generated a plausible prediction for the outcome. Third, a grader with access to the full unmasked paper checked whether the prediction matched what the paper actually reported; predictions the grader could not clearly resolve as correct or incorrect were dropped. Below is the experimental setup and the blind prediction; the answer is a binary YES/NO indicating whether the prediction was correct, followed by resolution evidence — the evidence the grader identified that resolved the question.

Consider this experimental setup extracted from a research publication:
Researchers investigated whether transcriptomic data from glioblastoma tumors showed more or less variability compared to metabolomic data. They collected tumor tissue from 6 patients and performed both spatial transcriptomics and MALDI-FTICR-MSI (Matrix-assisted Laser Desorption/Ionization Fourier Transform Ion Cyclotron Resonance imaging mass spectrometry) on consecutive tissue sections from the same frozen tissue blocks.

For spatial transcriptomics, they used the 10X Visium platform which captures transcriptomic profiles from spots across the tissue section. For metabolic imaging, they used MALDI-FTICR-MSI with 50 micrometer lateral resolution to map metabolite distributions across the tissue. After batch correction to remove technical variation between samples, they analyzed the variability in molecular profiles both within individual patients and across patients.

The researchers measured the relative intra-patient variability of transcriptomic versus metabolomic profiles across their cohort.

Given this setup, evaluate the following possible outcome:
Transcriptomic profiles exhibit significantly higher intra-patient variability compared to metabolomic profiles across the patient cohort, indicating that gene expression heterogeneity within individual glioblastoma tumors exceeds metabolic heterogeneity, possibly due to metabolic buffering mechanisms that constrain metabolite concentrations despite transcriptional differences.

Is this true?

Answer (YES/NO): YES